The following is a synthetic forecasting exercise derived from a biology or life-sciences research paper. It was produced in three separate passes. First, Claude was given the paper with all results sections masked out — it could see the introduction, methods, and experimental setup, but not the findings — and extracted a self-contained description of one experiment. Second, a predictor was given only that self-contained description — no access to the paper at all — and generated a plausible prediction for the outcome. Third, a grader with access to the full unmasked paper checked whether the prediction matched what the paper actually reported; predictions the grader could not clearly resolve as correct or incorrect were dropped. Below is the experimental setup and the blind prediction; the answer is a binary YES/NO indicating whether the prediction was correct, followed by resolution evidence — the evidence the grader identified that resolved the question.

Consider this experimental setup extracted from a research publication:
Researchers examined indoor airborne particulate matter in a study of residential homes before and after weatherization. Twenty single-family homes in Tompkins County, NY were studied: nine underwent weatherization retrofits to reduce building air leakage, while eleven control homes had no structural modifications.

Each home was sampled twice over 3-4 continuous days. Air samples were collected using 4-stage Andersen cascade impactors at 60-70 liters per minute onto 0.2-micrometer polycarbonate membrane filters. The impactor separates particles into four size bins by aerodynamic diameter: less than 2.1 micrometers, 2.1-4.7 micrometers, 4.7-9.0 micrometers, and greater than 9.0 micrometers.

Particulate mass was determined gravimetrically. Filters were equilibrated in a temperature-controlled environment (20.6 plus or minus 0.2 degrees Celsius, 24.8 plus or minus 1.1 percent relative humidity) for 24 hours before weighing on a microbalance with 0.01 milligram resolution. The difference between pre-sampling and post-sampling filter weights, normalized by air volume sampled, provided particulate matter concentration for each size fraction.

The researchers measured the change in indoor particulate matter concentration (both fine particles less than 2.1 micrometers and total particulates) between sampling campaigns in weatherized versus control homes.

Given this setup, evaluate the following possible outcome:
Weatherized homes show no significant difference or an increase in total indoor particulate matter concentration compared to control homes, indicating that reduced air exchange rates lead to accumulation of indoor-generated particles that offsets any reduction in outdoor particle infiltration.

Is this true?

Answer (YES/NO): YES